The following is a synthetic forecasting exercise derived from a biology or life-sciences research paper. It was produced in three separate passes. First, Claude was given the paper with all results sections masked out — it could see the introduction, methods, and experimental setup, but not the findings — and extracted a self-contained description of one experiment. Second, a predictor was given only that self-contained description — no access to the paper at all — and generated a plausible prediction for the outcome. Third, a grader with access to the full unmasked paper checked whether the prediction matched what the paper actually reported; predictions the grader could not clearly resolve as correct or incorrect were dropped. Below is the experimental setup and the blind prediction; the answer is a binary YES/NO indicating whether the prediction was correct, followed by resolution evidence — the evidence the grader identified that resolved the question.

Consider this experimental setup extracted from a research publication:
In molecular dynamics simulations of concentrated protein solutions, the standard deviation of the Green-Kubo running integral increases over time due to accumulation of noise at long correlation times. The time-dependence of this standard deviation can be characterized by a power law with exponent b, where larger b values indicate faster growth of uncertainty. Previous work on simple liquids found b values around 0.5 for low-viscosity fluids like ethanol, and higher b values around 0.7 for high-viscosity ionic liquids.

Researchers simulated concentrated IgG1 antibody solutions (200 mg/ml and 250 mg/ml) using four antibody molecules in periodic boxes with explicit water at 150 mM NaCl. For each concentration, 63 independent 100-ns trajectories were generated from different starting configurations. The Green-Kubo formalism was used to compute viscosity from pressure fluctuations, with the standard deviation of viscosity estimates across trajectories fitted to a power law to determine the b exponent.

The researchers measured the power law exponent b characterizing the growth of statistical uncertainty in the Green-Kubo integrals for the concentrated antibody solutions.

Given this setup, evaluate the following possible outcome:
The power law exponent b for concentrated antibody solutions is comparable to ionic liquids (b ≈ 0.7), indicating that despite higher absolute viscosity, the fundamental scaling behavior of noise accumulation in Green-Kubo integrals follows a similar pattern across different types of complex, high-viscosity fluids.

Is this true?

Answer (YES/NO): YES